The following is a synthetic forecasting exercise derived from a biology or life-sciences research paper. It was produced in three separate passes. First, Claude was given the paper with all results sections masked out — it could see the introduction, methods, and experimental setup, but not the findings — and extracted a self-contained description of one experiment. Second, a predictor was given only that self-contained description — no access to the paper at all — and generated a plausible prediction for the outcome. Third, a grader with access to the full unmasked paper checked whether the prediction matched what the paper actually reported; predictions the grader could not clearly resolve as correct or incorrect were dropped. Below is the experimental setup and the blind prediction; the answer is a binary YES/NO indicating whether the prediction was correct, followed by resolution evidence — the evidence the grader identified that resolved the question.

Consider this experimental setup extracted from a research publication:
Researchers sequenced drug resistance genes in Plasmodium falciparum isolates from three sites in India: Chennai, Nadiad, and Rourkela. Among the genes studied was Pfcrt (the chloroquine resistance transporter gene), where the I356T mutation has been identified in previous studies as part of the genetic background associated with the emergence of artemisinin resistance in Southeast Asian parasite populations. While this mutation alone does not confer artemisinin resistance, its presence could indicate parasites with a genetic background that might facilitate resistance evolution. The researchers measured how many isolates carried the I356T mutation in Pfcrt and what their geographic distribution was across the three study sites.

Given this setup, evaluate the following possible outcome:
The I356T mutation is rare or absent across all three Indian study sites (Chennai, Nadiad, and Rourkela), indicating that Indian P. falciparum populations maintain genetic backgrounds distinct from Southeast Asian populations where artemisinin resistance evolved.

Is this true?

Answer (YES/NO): NO